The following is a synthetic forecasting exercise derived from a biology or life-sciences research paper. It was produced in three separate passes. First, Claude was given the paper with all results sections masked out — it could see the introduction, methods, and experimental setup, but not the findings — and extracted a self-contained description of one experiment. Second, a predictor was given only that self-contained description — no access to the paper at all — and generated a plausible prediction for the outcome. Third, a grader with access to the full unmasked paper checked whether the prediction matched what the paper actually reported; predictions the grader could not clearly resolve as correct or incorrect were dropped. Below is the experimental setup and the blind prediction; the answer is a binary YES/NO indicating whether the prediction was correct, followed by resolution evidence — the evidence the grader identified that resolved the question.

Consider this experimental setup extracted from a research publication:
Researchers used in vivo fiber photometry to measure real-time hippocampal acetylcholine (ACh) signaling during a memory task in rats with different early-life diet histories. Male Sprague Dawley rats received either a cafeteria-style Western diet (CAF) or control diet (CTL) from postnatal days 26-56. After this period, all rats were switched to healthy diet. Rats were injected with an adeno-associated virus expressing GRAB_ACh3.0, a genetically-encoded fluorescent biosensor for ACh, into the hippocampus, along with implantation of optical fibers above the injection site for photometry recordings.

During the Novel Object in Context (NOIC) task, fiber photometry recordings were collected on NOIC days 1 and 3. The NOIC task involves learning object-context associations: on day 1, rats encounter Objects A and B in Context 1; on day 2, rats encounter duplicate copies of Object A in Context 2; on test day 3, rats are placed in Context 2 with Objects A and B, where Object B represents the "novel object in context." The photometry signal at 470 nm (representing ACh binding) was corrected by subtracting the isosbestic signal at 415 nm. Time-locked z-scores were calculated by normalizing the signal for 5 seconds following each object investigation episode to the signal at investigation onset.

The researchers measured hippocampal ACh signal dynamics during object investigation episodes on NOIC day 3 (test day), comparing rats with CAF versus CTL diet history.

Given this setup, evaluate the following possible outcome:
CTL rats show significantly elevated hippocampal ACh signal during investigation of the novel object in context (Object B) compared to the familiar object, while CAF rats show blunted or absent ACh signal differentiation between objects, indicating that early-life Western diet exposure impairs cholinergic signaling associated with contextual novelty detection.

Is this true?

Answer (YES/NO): YES